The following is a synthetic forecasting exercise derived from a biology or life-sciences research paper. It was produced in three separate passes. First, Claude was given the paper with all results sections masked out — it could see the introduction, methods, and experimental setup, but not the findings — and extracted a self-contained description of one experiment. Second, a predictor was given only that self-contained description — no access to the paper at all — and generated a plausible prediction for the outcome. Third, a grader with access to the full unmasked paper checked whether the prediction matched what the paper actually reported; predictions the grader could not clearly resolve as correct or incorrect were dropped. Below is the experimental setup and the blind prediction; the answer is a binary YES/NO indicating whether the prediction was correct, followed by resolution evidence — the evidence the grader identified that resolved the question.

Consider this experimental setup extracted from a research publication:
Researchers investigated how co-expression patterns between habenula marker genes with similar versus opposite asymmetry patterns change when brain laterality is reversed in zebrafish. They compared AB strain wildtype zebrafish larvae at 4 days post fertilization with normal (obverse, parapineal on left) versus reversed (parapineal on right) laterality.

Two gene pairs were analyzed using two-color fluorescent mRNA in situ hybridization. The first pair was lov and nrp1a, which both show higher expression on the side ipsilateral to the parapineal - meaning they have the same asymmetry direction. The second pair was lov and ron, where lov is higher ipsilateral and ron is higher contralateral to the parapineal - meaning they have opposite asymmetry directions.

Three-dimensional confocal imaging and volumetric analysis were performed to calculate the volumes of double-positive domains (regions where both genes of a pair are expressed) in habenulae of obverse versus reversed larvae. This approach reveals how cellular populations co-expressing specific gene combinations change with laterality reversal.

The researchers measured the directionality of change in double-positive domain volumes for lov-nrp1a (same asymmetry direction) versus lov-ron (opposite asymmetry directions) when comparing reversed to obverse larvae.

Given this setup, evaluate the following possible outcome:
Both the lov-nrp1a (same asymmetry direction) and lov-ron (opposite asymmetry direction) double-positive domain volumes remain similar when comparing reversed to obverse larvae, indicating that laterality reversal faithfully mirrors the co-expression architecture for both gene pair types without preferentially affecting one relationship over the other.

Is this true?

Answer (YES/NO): NO